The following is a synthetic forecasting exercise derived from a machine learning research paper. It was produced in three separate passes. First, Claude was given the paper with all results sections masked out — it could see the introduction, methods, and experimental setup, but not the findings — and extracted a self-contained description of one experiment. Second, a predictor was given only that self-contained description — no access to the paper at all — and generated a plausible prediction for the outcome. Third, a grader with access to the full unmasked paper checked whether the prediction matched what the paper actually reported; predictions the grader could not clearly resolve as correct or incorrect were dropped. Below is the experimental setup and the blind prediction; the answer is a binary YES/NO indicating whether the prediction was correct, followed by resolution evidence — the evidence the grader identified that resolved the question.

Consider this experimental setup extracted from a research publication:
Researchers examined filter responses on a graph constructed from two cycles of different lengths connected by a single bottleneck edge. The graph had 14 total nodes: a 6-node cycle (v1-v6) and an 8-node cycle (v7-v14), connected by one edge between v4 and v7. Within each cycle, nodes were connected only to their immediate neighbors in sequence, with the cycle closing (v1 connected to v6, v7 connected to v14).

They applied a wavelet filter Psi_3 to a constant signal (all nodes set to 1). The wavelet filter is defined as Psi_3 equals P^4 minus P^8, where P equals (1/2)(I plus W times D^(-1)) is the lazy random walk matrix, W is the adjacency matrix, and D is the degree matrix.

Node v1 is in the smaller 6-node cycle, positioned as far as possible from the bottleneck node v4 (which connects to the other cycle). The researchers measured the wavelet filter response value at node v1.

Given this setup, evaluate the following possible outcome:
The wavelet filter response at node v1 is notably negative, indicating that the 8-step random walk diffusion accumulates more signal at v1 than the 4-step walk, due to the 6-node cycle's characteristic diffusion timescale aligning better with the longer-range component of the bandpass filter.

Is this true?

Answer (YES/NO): NO